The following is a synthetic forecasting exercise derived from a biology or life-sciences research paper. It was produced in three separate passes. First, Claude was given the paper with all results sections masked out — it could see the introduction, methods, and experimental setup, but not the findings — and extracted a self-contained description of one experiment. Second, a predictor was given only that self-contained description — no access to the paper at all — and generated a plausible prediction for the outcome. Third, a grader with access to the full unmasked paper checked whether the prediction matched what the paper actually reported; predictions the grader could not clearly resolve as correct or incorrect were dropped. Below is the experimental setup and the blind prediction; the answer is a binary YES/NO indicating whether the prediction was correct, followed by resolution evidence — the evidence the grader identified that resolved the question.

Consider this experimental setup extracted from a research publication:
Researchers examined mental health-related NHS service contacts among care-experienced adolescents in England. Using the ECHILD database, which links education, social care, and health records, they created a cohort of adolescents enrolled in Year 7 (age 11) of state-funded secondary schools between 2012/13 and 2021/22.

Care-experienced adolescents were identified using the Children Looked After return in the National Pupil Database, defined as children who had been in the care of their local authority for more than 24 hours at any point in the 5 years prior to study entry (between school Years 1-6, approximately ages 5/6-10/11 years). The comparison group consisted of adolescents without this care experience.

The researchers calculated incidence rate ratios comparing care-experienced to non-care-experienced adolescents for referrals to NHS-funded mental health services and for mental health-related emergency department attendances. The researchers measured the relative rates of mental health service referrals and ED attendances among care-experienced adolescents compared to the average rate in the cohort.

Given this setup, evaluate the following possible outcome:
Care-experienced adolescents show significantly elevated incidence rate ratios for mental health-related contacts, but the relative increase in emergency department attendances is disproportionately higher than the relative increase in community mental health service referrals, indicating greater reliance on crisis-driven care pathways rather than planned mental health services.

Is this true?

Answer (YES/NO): NO